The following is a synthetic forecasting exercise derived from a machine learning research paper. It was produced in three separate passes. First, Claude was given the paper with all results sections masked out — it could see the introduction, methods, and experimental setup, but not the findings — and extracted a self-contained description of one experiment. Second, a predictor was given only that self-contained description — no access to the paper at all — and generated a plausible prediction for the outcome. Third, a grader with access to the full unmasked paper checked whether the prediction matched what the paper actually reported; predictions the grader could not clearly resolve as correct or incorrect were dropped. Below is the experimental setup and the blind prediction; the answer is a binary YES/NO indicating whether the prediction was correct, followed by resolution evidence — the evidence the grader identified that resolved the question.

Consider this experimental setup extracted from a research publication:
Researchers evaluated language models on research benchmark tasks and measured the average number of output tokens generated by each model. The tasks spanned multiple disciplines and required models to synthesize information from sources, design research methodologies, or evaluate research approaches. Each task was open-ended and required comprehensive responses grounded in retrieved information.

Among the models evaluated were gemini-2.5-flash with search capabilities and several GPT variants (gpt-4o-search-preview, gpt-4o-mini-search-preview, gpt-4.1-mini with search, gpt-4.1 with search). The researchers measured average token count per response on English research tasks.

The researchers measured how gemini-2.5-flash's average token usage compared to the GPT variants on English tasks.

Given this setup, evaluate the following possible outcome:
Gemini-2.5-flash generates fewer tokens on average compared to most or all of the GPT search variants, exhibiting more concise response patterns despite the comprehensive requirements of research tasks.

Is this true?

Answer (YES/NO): NO